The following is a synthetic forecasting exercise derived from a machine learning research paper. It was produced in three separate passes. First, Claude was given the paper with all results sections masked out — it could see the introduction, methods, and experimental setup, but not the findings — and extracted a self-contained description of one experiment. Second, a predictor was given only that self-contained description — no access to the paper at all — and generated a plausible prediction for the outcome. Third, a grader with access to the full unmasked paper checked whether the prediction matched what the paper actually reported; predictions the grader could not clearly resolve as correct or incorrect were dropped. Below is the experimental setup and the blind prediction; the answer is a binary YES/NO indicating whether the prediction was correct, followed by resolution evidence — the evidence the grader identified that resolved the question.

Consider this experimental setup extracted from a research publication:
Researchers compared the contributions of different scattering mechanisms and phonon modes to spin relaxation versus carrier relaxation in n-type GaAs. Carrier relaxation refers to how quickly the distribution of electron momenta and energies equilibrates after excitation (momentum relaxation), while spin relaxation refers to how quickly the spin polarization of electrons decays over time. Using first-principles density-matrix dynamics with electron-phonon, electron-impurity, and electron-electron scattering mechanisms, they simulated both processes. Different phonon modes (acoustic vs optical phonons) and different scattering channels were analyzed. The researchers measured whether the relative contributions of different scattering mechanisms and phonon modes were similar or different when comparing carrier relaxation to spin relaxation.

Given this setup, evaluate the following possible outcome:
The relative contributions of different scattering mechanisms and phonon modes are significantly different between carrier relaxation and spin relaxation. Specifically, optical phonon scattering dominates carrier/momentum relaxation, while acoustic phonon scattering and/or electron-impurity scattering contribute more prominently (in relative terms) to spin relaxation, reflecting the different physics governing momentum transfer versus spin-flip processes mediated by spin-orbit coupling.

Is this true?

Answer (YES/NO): YES